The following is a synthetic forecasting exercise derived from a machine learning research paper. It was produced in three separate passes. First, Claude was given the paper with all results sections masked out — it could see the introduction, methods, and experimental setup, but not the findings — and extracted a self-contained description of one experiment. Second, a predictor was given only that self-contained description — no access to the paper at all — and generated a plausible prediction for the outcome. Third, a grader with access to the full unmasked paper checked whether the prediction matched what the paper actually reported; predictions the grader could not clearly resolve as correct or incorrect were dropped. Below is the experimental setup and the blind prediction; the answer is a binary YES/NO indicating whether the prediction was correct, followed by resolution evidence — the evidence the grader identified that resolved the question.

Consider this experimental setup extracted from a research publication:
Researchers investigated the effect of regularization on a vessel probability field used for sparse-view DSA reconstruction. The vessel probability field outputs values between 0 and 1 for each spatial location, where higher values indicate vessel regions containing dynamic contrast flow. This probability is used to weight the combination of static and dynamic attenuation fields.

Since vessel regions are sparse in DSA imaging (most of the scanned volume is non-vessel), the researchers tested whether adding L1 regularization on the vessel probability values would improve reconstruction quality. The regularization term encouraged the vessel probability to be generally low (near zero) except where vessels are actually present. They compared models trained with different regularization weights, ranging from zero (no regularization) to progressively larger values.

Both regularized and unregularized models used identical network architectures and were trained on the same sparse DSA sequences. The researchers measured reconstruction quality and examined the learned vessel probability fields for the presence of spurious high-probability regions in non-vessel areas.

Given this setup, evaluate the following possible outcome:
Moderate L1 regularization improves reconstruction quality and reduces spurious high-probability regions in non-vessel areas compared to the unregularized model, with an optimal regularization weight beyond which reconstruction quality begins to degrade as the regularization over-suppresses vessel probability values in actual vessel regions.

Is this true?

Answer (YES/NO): NO